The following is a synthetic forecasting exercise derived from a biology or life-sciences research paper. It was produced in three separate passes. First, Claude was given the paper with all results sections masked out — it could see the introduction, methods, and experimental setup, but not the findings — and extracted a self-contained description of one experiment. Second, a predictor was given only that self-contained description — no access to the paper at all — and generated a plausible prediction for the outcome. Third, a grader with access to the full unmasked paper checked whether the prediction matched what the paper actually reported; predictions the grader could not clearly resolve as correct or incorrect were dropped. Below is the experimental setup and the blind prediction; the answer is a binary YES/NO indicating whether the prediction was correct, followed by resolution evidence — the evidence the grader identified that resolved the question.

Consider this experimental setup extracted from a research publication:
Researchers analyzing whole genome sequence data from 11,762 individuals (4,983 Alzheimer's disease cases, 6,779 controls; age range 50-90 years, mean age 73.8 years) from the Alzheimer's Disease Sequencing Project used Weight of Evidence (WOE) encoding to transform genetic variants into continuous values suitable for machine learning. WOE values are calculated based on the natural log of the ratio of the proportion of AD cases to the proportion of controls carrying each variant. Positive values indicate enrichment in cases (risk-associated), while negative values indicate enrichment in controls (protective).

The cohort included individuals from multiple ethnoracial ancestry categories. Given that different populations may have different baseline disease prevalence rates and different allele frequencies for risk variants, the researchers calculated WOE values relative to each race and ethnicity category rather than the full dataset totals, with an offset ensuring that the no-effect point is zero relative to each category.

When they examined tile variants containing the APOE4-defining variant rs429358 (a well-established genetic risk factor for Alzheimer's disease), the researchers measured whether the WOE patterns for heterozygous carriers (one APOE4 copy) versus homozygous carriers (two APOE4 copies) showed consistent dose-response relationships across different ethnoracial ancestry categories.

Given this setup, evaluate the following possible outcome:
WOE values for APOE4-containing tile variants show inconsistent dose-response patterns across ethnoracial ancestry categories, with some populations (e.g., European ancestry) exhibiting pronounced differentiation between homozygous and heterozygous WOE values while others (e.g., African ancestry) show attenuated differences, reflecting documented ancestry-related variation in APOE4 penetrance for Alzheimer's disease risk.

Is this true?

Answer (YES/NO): NO